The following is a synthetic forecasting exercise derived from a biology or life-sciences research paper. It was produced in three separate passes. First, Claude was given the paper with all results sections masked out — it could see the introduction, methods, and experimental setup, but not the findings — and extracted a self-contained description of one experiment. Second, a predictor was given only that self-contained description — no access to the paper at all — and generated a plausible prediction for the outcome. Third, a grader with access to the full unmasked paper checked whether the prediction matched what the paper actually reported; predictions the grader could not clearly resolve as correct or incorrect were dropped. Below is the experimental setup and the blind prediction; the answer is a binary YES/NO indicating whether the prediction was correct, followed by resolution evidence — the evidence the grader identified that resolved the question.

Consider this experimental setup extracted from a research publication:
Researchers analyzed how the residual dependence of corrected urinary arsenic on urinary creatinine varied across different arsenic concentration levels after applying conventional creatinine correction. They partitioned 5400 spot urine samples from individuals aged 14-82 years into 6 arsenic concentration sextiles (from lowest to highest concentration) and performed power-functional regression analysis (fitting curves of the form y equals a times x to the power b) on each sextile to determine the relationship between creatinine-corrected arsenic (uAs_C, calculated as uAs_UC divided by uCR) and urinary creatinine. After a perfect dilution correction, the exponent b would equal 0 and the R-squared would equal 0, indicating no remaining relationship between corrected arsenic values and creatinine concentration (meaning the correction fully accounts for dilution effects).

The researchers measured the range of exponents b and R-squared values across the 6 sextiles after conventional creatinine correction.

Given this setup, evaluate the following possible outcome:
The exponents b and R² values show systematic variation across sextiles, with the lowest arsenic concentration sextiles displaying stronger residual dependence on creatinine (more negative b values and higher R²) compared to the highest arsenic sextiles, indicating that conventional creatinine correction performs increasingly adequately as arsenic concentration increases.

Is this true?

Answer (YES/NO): YES